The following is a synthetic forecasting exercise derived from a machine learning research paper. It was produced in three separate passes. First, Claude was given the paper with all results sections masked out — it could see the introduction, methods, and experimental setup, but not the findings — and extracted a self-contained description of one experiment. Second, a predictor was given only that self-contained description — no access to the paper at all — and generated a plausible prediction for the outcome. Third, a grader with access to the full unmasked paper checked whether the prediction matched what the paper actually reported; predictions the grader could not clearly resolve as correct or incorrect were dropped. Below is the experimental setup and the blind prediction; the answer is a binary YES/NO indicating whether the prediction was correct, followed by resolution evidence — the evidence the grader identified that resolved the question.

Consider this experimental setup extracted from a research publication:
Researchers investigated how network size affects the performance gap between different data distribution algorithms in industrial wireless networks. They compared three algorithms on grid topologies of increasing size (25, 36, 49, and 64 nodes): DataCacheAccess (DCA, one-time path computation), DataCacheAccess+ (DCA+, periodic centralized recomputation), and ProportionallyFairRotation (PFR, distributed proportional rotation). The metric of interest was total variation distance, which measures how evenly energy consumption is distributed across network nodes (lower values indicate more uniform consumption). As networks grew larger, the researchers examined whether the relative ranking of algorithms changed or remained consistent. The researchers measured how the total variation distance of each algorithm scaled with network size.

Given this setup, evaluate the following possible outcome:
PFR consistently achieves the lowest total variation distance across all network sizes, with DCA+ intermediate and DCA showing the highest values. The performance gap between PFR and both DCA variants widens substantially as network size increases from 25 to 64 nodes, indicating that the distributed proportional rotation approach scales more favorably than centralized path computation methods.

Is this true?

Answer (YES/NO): NO